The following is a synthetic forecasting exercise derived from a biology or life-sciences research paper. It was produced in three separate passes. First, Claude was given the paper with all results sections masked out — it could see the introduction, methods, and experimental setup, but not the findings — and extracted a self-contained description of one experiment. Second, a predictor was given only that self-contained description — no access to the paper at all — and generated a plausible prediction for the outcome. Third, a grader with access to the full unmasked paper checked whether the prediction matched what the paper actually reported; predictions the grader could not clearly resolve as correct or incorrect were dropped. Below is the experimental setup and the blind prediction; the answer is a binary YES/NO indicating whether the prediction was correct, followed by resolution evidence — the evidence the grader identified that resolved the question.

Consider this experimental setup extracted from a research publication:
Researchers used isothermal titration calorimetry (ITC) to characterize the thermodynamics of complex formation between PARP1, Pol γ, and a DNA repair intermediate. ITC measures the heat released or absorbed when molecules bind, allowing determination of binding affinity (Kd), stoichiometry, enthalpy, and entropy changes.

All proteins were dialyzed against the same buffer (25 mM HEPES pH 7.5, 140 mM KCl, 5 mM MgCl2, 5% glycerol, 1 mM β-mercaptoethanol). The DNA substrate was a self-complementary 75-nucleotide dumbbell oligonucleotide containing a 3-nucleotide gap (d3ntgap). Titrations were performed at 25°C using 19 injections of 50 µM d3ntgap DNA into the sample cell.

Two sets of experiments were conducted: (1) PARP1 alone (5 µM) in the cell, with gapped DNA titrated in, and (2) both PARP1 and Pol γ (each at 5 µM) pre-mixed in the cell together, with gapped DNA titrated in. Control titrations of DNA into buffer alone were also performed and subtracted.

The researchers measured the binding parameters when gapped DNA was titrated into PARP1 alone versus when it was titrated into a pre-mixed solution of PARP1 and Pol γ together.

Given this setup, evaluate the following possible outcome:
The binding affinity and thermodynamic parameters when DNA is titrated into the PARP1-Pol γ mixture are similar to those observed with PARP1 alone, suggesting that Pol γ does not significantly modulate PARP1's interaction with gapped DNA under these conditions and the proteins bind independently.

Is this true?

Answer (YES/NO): NO